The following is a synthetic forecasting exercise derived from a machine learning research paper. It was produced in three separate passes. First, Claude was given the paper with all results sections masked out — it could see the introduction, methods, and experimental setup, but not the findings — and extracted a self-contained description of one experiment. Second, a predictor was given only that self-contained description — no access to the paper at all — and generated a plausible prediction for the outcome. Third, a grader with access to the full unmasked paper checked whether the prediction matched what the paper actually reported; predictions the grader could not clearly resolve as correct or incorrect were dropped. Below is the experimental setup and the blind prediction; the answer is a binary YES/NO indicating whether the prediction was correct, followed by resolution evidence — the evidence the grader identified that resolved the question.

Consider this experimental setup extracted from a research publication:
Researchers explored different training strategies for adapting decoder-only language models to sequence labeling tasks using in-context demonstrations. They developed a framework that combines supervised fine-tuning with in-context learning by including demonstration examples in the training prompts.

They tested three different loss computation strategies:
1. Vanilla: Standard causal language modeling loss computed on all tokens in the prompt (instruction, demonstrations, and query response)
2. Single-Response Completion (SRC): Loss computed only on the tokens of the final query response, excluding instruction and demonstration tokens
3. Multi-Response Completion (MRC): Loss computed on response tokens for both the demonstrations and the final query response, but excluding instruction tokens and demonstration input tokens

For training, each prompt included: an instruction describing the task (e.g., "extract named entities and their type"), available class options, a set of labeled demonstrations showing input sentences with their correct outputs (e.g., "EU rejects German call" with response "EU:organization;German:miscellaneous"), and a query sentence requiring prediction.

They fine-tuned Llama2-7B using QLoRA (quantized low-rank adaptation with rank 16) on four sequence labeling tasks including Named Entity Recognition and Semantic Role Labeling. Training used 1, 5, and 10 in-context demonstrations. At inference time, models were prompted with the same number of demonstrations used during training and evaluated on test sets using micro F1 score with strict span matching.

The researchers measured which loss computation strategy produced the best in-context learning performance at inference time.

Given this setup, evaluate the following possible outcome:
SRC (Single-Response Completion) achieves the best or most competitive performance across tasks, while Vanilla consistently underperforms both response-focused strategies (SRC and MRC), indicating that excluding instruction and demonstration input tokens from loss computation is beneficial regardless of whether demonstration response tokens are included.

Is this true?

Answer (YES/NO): NO